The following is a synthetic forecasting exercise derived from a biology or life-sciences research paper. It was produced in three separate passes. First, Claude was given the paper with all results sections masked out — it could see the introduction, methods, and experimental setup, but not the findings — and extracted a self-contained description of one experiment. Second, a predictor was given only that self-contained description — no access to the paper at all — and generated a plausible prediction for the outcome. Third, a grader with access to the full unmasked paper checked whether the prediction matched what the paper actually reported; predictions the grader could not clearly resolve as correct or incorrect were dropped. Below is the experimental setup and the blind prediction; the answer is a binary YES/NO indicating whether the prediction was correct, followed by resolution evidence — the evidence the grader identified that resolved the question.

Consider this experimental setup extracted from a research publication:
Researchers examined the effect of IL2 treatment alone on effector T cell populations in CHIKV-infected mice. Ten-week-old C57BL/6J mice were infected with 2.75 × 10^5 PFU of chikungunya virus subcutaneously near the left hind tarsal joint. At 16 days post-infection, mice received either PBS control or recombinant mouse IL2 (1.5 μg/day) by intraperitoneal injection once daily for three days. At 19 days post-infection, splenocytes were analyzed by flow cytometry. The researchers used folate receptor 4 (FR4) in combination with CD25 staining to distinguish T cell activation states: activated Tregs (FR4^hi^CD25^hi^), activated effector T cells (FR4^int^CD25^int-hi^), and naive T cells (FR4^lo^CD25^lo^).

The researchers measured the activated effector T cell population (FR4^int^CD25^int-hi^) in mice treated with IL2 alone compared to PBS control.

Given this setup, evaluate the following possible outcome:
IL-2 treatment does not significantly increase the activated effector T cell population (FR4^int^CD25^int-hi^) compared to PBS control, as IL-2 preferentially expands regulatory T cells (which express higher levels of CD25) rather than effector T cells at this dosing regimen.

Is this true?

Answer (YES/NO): NO